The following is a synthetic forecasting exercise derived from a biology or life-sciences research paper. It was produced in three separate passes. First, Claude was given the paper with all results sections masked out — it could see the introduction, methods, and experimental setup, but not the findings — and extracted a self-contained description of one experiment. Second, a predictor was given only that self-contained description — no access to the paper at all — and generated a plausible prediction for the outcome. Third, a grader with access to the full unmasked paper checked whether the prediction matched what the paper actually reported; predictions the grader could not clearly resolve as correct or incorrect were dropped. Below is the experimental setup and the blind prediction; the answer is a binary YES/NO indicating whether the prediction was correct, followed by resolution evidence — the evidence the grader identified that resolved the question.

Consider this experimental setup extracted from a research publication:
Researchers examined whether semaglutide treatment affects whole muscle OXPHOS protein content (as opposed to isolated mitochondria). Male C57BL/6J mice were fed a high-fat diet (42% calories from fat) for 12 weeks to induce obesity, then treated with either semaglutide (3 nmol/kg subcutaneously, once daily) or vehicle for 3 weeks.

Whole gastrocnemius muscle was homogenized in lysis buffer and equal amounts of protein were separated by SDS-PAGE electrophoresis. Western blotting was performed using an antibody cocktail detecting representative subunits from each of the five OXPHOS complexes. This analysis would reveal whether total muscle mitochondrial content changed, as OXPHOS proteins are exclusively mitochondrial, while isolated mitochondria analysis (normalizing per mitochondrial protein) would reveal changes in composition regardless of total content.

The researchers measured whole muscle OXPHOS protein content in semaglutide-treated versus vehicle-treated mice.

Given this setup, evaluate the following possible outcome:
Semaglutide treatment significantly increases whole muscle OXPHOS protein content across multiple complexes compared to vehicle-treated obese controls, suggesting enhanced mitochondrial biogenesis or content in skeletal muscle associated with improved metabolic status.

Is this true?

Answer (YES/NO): NO